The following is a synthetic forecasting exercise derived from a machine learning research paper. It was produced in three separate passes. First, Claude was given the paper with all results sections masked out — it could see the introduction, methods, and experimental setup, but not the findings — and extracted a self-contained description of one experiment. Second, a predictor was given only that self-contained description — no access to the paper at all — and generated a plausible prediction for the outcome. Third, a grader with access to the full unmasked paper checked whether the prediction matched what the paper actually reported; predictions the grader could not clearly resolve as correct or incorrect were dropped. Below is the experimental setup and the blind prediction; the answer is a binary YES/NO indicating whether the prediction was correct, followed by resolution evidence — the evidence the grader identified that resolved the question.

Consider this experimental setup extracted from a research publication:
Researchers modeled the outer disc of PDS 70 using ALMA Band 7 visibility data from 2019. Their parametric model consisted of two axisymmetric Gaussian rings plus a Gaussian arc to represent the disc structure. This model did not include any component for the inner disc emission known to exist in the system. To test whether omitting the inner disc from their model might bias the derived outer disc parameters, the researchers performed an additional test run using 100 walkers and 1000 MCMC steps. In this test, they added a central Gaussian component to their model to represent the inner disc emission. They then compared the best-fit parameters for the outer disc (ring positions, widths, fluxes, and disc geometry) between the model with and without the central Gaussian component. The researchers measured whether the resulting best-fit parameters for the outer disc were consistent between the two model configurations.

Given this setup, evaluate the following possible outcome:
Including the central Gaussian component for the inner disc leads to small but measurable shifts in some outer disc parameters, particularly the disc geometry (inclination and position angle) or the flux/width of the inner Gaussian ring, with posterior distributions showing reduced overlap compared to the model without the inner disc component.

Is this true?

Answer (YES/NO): NO